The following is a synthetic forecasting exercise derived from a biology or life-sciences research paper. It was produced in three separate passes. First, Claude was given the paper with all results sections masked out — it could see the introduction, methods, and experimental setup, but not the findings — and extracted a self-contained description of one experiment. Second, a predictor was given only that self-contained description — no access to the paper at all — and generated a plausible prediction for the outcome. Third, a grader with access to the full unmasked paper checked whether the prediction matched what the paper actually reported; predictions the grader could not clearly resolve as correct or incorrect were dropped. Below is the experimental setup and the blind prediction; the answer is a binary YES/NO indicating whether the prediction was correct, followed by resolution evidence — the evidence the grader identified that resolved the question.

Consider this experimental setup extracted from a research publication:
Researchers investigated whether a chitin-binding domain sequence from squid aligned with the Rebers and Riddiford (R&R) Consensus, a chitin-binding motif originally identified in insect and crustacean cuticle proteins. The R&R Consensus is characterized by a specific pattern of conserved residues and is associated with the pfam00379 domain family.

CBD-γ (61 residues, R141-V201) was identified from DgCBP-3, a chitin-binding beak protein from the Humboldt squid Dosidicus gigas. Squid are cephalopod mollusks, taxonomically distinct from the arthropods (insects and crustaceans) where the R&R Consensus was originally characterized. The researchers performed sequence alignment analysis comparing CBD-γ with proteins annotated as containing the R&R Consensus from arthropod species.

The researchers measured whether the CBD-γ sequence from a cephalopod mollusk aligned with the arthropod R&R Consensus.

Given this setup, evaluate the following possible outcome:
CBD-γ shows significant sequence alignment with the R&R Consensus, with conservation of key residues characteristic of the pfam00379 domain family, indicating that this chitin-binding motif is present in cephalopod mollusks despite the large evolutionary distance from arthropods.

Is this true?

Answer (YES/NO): YES